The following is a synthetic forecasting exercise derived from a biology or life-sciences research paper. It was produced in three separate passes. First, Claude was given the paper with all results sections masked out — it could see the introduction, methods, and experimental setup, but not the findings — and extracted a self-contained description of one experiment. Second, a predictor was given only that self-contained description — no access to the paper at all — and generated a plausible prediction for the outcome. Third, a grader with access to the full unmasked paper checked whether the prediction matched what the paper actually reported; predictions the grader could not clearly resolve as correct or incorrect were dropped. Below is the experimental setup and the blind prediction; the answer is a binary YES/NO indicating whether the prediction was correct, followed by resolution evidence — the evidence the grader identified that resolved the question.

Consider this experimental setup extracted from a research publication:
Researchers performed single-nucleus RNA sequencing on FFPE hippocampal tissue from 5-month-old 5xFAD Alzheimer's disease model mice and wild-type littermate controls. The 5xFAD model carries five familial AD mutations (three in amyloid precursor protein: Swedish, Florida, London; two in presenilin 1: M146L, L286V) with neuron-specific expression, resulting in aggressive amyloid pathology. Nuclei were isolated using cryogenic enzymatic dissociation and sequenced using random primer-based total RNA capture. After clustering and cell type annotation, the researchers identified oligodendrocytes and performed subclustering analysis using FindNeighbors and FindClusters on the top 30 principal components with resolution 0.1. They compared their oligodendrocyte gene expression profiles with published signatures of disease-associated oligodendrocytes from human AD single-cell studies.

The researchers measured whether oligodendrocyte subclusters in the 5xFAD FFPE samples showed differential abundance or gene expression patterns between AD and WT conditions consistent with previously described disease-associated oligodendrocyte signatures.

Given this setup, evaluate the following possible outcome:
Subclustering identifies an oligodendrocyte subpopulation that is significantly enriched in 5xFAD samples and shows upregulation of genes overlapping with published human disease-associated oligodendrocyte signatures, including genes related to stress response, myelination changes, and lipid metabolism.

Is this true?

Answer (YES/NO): NO